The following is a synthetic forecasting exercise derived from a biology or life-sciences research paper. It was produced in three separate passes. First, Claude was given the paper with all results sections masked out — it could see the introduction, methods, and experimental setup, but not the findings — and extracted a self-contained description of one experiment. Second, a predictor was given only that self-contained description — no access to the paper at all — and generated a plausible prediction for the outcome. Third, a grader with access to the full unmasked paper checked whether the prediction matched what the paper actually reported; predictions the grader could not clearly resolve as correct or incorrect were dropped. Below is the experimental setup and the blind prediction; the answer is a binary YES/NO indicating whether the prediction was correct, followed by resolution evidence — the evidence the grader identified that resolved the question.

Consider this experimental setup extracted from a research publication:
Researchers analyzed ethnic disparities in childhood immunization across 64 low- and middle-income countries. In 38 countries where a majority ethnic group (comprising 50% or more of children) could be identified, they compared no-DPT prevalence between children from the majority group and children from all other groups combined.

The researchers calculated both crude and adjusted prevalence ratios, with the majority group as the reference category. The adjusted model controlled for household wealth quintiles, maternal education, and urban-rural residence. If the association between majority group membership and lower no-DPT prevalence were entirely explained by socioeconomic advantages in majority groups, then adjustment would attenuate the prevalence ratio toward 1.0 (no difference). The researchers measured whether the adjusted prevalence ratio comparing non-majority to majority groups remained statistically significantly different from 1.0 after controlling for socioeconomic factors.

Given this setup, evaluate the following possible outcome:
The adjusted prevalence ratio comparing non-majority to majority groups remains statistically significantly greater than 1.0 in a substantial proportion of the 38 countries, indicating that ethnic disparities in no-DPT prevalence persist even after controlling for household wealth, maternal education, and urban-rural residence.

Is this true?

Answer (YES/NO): NO